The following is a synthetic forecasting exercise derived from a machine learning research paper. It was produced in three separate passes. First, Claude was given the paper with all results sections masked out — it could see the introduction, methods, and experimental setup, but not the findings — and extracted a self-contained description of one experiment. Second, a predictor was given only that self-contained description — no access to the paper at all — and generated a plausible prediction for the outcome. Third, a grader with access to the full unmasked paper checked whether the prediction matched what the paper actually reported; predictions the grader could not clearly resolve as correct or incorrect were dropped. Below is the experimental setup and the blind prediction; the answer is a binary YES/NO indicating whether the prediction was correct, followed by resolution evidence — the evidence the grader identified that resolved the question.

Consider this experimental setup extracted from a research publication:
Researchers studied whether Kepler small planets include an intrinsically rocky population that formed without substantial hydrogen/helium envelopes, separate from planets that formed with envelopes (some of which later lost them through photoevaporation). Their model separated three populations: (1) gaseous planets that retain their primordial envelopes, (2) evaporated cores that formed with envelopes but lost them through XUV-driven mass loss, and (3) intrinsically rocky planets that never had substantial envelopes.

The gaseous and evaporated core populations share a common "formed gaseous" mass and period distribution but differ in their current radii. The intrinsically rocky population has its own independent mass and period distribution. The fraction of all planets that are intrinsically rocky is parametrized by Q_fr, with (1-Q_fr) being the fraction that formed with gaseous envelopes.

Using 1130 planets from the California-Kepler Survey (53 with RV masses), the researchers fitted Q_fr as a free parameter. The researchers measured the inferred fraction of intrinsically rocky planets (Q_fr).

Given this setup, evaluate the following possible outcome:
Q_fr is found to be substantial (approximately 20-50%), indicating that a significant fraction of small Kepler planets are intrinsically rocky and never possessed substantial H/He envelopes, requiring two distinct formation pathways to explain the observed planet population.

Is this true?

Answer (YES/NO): YES